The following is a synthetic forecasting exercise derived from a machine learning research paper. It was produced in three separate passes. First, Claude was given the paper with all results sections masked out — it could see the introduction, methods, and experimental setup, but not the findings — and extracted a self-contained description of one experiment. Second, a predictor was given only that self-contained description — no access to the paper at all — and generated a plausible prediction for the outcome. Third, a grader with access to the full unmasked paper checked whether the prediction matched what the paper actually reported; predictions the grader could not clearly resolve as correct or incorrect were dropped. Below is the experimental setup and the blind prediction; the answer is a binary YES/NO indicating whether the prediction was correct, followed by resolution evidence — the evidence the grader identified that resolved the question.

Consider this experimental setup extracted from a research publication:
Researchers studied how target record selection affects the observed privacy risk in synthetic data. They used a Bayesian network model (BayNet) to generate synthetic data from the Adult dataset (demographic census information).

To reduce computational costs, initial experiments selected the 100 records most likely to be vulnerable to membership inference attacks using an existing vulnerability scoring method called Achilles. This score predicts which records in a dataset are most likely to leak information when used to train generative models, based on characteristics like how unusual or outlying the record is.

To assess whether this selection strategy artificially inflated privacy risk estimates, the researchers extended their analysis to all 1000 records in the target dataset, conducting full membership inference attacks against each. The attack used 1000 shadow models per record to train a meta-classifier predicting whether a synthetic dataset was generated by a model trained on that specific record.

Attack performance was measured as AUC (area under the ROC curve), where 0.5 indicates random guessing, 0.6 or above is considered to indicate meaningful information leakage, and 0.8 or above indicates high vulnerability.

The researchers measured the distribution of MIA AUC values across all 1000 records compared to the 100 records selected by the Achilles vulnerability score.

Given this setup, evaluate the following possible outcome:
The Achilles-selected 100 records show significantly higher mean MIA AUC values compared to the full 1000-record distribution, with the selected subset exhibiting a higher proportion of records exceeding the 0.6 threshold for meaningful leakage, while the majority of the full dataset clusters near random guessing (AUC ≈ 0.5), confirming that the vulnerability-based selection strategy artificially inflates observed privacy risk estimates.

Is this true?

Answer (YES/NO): NO